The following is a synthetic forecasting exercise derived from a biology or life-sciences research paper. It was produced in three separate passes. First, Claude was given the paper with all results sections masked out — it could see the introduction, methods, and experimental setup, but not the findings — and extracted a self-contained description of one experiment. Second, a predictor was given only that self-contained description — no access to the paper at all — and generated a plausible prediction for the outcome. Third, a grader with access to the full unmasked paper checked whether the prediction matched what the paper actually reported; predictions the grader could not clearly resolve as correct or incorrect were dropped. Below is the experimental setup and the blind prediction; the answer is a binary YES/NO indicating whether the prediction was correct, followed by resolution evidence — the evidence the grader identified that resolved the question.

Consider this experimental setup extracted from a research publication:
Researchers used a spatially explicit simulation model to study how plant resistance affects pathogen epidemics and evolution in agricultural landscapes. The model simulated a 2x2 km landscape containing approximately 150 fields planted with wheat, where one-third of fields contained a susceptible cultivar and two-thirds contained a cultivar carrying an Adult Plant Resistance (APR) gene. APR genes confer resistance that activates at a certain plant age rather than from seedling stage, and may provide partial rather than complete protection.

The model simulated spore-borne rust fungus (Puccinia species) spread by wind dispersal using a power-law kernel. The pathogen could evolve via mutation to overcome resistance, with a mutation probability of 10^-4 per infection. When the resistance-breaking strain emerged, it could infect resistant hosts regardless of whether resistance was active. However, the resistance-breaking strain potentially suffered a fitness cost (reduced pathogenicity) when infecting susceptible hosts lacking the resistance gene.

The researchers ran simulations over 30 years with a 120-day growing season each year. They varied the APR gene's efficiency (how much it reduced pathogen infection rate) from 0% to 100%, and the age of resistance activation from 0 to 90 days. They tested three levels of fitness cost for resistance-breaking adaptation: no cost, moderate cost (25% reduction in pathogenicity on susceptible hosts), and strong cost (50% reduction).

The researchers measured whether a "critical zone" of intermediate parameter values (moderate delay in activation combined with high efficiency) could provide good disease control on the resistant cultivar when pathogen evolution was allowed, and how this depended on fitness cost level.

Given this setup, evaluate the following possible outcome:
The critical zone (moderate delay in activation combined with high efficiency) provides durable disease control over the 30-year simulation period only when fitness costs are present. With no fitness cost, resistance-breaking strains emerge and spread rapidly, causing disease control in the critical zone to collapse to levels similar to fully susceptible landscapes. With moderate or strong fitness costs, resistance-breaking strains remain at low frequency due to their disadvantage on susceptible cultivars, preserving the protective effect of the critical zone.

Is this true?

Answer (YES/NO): NO